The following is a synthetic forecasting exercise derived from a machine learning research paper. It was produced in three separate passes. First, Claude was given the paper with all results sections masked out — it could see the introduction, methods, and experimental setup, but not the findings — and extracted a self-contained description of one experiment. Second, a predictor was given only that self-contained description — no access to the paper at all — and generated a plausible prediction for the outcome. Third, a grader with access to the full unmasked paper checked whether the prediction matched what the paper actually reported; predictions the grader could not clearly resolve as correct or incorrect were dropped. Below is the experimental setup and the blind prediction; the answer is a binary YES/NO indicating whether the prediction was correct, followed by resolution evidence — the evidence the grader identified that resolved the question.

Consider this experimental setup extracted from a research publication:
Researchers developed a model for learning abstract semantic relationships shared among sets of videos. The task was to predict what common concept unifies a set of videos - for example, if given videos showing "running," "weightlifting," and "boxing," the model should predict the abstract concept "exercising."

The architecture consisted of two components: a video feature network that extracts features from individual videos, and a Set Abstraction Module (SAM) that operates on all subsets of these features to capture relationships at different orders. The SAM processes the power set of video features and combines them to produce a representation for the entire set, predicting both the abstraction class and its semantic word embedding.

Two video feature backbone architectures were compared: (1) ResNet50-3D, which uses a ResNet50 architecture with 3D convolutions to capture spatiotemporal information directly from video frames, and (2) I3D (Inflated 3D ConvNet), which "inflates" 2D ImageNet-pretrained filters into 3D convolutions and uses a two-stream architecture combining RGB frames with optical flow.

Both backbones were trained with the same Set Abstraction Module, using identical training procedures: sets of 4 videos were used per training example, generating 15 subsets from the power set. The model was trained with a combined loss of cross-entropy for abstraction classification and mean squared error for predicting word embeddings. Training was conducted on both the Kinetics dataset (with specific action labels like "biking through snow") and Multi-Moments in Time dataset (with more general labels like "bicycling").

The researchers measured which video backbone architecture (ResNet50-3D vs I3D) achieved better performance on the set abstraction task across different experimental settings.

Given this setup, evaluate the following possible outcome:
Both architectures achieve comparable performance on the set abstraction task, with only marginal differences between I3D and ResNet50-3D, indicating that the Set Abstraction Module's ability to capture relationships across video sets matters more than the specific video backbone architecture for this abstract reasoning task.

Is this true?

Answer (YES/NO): NO